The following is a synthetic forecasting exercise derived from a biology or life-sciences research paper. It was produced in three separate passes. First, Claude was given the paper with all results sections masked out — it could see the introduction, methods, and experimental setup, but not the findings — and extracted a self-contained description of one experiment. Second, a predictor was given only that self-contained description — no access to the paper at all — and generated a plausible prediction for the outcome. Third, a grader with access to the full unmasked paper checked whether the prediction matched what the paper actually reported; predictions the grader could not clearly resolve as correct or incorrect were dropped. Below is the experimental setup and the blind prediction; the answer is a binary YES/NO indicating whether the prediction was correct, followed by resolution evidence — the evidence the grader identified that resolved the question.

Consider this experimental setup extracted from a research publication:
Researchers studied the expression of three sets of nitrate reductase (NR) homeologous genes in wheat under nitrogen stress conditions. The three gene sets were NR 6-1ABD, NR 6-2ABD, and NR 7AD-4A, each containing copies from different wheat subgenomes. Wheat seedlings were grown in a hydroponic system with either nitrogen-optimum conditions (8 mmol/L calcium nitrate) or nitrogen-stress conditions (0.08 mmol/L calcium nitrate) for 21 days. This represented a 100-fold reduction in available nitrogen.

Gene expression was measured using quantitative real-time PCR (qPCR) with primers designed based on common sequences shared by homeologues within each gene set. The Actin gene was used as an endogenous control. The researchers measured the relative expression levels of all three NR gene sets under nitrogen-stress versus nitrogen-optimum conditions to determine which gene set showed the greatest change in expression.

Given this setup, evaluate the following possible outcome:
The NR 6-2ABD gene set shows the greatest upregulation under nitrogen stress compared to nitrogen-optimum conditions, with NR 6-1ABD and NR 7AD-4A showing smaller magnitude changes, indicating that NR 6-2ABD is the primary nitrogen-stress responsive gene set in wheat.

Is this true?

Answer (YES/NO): NO